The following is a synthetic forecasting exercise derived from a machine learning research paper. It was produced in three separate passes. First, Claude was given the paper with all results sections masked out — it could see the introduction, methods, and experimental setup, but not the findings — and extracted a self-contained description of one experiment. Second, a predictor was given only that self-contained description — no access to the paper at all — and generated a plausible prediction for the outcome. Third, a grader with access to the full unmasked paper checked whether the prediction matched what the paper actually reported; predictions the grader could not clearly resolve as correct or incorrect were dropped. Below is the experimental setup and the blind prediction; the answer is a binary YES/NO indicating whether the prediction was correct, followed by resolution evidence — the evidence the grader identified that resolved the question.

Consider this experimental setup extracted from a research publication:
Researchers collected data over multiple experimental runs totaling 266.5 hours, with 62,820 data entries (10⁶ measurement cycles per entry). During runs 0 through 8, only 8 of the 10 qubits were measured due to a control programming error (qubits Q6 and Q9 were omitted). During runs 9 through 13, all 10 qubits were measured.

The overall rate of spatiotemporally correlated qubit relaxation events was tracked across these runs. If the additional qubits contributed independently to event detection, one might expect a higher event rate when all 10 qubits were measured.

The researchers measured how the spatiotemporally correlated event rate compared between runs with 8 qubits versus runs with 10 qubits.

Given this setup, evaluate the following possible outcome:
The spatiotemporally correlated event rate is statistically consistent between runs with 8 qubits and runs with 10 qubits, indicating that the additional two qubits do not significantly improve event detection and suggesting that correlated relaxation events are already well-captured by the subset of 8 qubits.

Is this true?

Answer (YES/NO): YES